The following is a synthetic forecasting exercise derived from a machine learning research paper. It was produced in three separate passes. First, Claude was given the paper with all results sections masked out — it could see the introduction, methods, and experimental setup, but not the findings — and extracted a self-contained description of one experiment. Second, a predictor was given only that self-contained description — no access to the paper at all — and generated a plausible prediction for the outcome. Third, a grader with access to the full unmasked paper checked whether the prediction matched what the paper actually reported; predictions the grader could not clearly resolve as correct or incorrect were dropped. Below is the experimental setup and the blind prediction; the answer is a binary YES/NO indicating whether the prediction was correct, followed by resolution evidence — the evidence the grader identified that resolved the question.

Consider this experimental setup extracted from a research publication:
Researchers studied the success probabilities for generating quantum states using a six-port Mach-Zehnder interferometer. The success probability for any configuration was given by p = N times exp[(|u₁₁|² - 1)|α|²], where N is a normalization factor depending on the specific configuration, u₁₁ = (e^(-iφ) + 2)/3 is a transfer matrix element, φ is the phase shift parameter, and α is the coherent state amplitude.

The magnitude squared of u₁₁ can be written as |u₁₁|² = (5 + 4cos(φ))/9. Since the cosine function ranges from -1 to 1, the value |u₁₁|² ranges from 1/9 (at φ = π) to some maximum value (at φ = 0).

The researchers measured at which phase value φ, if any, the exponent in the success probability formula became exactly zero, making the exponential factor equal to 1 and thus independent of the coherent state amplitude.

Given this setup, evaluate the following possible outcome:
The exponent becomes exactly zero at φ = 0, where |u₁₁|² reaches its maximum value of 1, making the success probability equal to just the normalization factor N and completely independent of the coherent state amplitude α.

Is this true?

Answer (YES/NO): YES